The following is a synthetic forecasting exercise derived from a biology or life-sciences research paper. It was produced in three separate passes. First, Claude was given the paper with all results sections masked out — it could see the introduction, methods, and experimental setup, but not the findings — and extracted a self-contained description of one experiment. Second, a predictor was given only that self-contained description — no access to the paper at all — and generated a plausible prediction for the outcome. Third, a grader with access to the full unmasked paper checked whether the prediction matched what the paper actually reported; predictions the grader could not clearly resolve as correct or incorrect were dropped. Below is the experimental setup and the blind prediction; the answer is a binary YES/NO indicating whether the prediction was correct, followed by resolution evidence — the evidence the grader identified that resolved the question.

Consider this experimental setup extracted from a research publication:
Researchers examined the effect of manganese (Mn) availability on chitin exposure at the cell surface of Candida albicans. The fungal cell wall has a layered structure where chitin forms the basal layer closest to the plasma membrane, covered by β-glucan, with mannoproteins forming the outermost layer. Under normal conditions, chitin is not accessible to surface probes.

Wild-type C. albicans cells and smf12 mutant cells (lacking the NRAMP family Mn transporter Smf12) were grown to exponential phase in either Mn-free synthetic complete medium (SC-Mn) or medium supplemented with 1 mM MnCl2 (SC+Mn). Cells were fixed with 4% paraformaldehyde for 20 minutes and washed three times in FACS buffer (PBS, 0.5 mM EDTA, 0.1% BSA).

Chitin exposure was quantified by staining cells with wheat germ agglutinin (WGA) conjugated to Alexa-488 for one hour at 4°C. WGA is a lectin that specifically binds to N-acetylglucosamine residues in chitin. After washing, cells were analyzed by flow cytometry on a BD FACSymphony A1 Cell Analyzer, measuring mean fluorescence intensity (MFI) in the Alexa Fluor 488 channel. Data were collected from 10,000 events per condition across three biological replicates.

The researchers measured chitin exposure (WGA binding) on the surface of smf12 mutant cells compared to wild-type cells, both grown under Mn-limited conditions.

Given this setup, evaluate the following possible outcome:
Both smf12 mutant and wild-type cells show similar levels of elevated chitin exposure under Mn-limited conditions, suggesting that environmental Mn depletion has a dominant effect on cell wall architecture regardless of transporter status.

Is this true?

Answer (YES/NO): NO